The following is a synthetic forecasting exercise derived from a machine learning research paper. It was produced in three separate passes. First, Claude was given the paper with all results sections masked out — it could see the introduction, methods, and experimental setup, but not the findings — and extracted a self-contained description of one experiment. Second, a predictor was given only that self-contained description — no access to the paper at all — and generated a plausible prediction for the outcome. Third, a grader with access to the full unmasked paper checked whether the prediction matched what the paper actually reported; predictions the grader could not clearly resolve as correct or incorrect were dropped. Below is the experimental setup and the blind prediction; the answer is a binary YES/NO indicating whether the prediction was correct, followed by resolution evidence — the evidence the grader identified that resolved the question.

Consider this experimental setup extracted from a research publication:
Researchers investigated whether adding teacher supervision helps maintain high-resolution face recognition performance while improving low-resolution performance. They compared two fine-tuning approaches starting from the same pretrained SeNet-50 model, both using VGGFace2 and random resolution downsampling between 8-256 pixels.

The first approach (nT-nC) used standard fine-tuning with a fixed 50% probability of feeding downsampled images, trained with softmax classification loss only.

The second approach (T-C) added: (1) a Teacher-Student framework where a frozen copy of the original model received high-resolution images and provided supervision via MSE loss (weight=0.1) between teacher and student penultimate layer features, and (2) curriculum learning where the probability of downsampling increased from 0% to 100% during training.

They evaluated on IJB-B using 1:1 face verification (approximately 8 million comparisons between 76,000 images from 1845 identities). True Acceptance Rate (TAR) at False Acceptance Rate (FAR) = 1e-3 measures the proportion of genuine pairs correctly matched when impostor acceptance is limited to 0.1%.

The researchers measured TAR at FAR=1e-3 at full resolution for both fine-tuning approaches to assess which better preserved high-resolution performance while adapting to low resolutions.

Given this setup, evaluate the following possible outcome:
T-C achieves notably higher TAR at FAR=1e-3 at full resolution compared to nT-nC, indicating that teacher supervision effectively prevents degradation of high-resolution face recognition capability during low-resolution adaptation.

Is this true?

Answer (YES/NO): YES